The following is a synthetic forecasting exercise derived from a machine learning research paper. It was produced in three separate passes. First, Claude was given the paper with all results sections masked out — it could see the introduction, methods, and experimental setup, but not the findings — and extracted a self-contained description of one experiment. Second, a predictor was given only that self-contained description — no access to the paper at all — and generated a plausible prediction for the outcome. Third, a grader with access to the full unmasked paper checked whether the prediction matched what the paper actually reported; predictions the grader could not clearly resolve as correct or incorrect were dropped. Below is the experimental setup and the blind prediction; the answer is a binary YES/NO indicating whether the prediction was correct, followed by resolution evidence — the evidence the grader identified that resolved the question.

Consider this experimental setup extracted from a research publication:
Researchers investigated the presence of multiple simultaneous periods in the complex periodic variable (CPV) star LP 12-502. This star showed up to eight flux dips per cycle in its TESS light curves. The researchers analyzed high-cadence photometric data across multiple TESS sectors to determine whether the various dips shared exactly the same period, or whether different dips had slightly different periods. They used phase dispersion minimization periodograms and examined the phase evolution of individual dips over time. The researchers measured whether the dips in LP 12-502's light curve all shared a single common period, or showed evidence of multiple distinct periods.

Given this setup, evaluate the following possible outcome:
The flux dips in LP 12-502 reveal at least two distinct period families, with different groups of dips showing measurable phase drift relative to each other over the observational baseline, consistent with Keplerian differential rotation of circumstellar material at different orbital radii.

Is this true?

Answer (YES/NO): YES